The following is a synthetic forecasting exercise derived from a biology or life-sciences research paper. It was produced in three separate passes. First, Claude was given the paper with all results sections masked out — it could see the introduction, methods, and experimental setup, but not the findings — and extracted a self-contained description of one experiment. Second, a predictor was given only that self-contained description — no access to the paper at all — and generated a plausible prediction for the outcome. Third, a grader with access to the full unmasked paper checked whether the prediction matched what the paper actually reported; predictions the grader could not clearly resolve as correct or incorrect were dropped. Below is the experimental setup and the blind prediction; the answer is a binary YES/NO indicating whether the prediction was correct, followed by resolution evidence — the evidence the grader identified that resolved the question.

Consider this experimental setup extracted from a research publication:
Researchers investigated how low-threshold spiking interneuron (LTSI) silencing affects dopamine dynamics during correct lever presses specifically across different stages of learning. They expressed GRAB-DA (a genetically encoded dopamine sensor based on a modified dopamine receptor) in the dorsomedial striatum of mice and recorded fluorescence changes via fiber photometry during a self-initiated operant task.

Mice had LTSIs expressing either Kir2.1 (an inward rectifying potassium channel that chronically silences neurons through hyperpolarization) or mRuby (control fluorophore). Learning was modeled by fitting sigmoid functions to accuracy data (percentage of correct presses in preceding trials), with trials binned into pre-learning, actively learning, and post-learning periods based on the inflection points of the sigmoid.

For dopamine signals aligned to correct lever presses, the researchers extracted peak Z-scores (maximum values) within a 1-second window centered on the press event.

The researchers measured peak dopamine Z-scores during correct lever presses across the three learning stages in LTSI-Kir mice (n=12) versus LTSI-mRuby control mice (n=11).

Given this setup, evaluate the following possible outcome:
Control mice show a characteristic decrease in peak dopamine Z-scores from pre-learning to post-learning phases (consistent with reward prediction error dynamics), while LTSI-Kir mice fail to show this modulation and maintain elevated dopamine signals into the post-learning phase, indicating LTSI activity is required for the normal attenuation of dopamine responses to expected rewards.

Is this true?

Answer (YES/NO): NO